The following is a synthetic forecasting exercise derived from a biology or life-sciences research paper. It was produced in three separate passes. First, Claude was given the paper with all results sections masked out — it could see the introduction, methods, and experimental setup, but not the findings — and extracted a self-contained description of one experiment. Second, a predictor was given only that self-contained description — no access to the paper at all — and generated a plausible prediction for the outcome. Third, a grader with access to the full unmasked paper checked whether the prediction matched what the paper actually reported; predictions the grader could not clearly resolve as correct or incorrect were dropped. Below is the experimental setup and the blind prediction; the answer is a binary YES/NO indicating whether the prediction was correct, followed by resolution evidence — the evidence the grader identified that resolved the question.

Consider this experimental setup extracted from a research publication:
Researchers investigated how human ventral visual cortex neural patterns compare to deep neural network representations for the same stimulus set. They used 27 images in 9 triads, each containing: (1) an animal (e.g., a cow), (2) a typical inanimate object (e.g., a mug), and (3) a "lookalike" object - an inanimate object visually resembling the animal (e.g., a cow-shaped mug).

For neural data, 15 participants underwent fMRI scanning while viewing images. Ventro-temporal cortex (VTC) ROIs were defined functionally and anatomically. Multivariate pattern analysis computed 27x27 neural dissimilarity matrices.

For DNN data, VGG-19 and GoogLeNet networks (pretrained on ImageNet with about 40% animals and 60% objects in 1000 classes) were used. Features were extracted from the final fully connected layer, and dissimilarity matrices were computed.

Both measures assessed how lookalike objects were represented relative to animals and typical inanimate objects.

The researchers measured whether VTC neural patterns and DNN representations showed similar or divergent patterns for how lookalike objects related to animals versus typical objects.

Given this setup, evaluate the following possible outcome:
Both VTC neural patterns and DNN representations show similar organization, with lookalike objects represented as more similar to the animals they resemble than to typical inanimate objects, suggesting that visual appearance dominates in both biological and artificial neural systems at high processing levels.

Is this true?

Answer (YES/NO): NO